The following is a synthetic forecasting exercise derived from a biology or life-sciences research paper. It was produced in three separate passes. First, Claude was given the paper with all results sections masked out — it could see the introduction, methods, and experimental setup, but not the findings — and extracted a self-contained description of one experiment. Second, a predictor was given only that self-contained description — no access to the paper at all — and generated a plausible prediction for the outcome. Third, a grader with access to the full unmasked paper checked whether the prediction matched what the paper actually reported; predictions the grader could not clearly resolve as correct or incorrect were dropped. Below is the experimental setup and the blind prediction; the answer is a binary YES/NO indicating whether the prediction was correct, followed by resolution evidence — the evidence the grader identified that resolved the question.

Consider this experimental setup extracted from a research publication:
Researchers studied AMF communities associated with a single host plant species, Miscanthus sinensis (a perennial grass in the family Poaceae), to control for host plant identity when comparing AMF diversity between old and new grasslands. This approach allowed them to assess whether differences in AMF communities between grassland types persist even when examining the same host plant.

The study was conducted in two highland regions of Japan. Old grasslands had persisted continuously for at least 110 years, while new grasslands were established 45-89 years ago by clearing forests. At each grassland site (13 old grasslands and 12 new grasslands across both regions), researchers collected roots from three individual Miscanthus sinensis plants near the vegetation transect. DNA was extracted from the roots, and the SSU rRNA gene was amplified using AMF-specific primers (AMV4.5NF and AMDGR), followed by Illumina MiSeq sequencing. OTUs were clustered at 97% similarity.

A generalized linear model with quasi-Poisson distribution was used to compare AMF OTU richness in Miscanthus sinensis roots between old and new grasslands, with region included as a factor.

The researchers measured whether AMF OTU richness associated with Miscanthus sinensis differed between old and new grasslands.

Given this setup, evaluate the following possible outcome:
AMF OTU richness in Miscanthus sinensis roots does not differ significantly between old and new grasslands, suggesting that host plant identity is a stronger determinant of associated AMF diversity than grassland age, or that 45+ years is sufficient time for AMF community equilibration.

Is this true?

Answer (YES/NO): NO